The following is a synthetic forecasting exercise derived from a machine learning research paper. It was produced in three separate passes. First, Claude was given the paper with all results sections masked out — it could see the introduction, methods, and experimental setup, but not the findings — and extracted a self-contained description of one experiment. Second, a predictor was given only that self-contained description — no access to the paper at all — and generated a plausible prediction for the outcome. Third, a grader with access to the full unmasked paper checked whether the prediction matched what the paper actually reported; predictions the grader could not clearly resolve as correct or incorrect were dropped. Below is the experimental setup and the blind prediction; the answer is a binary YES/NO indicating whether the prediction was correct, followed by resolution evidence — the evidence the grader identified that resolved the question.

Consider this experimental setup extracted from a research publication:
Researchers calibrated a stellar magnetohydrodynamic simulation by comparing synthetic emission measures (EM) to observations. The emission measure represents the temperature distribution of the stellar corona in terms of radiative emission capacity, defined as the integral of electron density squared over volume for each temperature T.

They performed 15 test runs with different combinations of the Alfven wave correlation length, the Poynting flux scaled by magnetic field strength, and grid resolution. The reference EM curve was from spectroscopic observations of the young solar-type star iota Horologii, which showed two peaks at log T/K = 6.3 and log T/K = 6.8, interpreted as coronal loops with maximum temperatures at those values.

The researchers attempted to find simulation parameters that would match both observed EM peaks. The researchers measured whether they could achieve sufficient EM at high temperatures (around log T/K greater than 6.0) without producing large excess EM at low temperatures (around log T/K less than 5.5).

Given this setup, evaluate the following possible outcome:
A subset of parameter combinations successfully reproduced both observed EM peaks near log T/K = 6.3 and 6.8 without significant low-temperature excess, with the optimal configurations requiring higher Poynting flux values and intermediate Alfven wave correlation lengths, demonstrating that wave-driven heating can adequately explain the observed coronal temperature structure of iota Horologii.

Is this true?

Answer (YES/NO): NO